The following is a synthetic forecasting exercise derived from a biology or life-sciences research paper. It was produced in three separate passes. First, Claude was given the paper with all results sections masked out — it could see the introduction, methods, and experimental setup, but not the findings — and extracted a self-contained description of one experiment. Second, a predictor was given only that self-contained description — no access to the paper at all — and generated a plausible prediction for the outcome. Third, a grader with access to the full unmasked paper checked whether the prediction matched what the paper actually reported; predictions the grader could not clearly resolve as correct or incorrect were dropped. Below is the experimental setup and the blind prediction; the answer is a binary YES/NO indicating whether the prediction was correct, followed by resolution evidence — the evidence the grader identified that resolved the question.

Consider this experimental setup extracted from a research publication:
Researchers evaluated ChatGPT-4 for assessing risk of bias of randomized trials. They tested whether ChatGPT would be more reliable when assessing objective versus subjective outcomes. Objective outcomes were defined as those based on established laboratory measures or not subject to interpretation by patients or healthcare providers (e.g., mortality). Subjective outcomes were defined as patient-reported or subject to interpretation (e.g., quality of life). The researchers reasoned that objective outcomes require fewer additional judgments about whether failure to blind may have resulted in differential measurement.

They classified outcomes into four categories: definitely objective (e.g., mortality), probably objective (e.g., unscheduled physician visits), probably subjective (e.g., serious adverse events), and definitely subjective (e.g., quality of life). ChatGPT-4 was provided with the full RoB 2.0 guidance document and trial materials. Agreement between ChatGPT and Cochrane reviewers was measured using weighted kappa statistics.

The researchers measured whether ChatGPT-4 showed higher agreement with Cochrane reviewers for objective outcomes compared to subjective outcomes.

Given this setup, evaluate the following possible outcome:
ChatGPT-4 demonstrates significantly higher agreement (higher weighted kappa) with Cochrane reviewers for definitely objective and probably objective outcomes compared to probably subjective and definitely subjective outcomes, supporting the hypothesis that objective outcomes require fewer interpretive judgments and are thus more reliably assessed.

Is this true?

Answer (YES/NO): NO